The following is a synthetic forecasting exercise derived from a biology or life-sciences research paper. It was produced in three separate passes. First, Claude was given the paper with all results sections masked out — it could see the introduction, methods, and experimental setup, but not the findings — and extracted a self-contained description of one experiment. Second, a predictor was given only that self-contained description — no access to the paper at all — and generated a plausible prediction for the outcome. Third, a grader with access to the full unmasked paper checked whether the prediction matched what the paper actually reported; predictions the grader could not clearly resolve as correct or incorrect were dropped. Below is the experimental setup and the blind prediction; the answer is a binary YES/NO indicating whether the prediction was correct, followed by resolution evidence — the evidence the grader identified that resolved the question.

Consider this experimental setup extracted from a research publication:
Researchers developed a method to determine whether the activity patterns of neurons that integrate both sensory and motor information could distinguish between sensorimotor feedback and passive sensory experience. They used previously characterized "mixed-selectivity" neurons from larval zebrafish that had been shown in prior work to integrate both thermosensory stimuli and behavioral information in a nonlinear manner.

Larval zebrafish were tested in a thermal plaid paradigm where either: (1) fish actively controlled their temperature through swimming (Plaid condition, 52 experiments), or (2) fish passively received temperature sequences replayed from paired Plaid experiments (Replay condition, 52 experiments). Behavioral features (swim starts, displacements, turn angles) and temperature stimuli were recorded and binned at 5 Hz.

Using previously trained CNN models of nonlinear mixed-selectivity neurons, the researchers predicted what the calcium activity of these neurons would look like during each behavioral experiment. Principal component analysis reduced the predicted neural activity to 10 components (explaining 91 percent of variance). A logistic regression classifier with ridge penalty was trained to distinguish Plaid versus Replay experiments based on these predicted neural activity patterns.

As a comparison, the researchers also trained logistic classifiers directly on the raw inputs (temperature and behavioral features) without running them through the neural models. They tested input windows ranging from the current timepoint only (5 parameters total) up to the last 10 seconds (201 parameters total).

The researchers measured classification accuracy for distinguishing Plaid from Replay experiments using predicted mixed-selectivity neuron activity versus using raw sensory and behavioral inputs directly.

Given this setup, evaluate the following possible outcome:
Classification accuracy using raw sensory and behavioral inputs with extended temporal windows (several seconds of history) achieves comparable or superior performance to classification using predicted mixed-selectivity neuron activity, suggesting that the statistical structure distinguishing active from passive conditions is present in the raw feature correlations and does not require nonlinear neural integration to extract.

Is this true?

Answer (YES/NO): YES